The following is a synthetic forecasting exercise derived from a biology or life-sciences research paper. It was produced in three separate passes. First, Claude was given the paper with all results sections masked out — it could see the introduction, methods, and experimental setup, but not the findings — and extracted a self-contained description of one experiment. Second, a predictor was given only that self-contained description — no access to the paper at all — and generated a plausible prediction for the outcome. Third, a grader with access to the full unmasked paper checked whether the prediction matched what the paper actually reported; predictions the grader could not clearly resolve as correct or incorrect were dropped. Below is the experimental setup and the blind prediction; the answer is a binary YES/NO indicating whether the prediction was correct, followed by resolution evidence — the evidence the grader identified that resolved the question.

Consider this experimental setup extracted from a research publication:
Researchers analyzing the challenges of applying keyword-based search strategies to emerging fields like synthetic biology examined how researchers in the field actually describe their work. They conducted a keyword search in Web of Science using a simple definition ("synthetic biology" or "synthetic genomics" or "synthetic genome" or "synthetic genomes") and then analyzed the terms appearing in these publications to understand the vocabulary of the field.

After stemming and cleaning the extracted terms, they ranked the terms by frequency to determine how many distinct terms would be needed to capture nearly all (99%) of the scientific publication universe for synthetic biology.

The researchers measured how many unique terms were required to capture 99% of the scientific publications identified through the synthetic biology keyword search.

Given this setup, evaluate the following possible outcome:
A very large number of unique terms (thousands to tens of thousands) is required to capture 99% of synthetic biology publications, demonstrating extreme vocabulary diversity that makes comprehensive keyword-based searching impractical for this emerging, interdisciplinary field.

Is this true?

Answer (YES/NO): NO